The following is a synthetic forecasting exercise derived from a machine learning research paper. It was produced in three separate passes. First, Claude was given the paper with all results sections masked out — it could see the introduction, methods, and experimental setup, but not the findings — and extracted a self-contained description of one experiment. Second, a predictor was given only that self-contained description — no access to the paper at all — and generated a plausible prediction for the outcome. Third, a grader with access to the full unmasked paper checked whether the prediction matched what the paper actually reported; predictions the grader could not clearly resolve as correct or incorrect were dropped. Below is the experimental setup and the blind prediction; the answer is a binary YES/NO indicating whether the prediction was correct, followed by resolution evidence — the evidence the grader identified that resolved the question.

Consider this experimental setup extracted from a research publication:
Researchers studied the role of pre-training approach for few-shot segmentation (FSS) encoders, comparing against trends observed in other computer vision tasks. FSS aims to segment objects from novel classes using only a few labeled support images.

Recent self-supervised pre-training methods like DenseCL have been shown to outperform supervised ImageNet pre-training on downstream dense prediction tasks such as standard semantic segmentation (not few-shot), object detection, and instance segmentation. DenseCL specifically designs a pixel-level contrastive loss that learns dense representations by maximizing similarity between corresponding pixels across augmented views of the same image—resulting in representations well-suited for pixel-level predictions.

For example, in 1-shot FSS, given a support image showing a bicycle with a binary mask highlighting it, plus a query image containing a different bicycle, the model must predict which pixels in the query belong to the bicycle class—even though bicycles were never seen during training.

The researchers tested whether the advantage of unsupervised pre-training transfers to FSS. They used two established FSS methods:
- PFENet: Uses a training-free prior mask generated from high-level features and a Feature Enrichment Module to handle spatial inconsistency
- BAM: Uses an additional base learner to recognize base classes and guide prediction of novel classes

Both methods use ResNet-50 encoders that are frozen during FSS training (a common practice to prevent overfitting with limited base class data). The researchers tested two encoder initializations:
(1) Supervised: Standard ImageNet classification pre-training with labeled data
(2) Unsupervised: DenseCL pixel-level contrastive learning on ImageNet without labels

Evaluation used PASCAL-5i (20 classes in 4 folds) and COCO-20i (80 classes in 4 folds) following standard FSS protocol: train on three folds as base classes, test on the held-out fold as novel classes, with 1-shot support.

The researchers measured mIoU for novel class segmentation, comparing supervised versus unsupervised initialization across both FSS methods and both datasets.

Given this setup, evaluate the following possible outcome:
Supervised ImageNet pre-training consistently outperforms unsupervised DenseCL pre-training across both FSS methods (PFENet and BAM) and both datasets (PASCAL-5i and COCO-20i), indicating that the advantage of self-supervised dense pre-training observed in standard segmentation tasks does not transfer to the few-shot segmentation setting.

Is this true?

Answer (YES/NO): NO